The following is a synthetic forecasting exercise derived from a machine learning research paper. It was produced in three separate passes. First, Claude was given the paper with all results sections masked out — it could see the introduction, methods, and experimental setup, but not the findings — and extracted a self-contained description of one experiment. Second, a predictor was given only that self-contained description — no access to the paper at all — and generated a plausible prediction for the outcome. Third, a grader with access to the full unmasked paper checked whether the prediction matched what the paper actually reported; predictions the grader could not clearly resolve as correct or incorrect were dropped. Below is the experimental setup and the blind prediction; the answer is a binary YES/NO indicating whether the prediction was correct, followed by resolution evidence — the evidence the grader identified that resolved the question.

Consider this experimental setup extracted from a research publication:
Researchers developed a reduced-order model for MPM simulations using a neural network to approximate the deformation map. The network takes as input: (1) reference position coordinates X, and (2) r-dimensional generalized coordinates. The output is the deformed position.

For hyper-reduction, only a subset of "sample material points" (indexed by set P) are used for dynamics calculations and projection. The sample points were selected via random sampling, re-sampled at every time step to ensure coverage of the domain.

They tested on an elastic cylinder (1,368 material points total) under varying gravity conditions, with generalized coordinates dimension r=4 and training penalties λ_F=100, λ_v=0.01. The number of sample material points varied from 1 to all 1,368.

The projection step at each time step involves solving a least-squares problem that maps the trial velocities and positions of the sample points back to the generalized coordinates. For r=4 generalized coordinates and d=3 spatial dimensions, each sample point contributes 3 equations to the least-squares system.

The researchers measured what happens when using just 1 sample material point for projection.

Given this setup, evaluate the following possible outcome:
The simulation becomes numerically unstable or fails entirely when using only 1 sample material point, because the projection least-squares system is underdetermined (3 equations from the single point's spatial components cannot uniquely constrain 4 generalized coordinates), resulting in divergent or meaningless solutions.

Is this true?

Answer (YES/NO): NO